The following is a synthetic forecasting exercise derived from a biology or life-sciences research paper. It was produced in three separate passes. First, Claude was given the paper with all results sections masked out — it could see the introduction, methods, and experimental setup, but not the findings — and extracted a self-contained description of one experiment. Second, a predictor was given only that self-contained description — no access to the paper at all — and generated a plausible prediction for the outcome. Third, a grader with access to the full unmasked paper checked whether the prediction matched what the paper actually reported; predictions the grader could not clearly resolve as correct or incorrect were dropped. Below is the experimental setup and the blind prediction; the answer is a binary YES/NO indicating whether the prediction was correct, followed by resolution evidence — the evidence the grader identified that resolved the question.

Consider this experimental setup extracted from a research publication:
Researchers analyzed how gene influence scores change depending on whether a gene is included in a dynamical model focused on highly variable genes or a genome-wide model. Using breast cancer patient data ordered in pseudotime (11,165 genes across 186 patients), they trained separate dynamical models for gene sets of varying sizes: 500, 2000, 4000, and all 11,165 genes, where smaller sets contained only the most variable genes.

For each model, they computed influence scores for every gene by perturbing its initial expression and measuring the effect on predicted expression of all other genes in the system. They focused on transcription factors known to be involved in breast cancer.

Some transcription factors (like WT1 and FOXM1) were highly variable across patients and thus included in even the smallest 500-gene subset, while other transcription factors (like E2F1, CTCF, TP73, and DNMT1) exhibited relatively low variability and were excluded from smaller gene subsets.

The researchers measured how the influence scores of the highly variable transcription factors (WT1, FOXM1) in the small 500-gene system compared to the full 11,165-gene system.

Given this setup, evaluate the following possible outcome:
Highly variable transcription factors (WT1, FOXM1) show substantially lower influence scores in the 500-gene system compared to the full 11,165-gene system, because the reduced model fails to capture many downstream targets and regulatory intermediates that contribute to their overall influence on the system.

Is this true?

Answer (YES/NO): NO